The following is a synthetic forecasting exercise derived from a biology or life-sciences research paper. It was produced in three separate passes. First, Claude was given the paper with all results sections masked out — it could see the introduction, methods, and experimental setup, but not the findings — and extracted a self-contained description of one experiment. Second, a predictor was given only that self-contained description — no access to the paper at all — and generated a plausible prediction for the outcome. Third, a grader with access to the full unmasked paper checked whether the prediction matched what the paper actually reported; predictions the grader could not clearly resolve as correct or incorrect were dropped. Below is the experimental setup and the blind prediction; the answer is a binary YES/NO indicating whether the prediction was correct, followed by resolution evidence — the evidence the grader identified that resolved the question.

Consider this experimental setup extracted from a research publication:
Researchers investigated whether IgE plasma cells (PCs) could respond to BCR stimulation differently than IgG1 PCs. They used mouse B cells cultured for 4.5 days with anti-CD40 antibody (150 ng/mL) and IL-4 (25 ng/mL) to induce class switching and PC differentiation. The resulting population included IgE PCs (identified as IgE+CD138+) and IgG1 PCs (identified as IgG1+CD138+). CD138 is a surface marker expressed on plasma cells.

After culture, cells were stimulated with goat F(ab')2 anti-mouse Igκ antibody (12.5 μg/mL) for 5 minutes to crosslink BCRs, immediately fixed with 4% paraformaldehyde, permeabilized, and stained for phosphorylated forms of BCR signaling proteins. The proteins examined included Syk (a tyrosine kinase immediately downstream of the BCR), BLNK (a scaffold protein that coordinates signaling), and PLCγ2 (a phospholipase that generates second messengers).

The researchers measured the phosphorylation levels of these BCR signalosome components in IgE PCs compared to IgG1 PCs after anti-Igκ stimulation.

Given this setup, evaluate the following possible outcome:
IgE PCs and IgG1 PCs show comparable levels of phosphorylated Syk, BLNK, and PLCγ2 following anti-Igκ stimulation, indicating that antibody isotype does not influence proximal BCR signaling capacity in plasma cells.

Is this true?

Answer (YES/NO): NO